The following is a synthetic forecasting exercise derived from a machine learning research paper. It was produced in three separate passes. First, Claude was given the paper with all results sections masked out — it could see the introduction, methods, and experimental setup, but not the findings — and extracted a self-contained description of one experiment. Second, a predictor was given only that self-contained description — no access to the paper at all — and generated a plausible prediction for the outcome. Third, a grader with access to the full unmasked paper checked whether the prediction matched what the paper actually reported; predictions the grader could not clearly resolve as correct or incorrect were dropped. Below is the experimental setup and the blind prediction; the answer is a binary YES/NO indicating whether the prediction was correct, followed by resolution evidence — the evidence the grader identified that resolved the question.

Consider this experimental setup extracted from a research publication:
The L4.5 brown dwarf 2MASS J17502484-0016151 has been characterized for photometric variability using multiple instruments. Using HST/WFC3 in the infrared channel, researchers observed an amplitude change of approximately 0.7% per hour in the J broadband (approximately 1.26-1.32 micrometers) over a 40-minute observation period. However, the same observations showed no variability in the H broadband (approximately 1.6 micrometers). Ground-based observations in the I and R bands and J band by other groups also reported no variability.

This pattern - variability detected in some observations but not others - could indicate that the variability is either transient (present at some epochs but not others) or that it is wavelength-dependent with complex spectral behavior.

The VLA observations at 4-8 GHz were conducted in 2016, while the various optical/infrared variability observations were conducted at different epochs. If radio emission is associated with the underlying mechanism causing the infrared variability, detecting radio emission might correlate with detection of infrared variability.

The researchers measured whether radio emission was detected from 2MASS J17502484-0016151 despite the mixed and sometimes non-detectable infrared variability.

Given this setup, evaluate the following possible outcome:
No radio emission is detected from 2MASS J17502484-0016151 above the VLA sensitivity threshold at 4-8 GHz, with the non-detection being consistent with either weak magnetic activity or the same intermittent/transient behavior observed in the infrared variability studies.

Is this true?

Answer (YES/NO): NO